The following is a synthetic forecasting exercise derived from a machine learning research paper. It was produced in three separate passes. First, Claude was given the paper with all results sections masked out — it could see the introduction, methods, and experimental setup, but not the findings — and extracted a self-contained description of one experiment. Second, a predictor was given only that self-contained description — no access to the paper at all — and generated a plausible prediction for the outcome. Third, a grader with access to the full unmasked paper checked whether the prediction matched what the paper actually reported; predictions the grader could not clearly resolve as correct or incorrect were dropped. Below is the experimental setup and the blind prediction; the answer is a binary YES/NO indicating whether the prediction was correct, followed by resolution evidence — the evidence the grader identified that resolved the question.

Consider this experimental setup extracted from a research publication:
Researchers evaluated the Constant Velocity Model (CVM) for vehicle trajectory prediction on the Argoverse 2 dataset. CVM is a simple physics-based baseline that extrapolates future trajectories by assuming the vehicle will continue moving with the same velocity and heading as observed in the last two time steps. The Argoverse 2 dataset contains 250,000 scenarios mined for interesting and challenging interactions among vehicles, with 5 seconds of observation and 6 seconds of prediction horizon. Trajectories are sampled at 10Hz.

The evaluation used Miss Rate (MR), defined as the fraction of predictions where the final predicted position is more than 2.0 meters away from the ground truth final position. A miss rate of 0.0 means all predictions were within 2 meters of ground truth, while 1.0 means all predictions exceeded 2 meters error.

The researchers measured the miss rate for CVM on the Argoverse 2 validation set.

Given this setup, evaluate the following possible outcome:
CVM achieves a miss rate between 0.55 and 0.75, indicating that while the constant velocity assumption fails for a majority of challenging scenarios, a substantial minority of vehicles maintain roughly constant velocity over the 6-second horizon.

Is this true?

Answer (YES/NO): NO